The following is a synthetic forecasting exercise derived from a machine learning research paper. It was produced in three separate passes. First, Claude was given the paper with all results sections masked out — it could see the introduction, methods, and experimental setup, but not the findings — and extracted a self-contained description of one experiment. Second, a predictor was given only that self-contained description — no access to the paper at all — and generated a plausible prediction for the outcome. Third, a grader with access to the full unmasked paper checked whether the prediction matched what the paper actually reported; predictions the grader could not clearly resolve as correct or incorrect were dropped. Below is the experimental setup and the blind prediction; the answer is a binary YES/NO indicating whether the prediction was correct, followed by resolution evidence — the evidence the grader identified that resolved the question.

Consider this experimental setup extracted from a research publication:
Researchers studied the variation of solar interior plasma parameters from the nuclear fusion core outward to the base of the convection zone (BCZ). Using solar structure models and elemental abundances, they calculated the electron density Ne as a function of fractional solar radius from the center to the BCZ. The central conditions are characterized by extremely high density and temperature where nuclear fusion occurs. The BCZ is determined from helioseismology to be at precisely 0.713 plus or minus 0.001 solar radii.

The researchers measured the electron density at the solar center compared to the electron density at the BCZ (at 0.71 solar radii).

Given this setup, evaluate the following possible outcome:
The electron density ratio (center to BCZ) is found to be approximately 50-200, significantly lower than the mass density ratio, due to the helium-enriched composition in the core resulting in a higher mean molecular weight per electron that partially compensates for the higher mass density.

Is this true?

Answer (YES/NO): NO